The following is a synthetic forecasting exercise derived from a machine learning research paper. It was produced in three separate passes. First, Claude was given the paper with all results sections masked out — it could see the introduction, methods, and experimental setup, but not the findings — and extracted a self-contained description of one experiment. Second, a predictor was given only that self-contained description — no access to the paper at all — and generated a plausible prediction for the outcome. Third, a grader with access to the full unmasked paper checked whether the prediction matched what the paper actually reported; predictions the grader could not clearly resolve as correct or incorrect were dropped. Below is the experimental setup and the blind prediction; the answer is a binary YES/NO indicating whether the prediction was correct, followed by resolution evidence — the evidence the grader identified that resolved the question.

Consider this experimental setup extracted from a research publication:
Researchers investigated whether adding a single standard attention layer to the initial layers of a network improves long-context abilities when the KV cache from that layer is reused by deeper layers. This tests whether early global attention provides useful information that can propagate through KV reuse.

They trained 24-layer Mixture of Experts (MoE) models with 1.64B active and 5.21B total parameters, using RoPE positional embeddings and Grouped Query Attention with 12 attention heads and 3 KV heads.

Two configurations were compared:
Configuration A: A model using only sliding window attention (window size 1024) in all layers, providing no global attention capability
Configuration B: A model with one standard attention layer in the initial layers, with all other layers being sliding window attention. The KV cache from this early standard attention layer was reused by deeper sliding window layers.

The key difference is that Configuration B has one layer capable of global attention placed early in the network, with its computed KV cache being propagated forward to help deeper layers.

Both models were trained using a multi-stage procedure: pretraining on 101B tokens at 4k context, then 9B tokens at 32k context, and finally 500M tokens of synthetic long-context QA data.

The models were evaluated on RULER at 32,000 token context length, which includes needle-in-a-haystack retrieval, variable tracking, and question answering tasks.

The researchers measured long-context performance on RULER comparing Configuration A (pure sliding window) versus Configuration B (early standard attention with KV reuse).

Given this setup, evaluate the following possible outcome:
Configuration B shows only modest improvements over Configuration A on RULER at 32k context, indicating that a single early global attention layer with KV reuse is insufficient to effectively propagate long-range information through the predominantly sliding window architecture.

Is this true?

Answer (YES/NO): NO